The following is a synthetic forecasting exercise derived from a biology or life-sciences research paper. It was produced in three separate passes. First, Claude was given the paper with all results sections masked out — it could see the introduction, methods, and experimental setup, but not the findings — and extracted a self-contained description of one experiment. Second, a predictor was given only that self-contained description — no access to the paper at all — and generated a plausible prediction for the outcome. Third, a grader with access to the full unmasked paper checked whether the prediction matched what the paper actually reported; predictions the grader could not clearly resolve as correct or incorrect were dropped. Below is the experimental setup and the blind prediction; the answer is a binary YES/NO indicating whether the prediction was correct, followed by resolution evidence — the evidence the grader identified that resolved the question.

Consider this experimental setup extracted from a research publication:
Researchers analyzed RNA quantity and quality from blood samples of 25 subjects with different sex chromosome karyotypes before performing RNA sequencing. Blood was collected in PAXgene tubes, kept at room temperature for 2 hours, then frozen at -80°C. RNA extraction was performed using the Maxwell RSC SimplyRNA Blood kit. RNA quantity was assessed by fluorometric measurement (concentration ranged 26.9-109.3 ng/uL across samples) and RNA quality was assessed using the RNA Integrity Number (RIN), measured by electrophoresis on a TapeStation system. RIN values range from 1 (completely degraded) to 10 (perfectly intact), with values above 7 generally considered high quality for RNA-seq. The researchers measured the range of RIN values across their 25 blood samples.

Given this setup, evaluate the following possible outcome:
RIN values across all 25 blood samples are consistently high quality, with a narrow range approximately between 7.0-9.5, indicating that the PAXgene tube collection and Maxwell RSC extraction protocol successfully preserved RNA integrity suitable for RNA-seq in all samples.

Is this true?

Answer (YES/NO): NO